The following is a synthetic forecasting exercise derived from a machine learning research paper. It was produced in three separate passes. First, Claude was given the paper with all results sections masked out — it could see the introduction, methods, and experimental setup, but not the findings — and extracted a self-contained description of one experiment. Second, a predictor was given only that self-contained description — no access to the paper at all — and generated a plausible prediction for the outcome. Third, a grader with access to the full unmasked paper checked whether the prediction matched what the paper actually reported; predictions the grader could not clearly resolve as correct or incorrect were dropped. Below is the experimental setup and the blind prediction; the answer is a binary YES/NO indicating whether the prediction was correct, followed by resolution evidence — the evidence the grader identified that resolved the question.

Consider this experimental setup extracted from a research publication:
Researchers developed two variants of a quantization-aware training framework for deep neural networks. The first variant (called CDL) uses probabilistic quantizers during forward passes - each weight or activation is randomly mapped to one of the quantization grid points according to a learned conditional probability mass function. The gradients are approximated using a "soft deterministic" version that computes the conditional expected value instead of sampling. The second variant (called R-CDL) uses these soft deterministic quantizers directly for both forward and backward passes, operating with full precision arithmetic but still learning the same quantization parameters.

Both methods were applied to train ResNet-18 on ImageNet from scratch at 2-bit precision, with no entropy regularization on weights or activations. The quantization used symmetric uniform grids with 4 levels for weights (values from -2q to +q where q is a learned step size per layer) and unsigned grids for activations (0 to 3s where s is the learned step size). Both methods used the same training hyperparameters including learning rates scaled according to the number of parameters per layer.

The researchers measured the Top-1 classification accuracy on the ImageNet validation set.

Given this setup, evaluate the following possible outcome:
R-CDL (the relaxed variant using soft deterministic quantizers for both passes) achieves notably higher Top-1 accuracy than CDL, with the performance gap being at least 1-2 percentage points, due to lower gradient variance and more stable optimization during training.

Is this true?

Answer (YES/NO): NO